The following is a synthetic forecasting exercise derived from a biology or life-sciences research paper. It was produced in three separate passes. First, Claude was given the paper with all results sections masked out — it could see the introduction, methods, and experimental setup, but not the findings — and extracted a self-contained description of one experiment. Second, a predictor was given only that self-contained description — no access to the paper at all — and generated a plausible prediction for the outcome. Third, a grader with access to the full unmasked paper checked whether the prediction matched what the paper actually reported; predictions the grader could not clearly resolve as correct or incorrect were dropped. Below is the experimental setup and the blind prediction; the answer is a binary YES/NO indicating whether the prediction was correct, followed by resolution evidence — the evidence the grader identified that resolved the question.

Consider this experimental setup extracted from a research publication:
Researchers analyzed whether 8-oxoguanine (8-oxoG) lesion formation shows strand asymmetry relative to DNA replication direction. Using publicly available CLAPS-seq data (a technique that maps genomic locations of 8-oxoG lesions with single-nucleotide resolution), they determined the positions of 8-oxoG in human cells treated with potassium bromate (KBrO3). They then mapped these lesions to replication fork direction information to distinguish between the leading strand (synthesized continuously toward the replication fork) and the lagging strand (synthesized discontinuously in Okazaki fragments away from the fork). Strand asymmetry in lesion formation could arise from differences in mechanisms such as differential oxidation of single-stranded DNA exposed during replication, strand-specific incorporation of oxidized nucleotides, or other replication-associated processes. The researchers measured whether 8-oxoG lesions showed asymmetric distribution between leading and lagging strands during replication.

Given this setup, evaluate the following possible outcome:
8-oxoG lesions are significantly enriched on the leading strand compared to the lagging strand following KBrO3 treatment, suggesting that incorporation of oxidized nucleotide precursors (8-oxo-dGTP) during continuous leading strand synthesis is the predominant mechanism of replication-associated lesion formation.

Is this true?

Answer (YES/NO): NO